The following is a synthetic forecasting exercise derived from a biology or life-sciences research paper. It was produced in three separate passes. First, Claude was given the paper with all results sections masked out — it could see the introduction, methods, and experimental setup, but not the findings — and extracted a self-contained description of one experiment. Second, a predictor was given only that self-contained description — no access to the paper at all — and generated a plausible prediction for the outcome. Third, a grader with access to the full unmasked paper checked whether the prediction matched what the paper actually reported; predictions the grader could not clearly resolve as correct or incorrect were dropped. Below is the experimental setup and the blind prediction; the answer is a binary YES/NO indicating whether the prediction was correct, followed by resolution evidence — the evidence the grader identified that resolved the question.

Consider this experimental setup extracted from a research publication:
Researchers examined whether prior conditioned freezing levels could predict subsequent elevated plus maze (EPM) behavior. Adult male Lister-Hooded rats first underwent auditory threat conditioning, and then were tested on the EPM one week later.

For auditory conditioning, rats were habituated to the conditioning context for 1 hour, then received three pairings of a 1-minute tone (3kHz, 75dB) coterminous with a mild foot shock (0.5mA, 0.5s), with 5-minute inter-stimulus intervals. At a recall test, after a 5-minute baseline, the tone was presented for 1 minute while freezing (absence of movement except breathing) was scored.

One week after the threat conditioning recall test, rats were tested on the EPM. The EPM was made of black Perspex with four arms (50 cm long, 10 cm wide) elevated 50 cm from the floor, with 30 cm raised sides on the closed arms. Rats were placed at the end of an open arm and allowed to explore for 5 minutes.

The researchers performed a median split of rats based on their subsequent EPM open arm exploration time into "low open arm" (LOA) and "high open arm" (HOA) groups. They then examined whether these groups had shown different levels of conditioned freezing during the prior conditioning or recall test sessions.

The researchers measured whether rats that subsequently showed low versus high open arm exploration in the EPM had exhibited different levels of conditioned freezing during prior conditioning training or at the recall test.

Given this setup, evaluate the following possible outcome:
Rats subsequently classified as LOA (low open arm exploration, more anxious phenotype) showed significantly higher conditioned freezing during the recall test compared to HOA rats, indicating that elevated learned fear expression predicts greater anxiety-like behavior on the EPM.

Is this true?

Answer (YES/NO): NO